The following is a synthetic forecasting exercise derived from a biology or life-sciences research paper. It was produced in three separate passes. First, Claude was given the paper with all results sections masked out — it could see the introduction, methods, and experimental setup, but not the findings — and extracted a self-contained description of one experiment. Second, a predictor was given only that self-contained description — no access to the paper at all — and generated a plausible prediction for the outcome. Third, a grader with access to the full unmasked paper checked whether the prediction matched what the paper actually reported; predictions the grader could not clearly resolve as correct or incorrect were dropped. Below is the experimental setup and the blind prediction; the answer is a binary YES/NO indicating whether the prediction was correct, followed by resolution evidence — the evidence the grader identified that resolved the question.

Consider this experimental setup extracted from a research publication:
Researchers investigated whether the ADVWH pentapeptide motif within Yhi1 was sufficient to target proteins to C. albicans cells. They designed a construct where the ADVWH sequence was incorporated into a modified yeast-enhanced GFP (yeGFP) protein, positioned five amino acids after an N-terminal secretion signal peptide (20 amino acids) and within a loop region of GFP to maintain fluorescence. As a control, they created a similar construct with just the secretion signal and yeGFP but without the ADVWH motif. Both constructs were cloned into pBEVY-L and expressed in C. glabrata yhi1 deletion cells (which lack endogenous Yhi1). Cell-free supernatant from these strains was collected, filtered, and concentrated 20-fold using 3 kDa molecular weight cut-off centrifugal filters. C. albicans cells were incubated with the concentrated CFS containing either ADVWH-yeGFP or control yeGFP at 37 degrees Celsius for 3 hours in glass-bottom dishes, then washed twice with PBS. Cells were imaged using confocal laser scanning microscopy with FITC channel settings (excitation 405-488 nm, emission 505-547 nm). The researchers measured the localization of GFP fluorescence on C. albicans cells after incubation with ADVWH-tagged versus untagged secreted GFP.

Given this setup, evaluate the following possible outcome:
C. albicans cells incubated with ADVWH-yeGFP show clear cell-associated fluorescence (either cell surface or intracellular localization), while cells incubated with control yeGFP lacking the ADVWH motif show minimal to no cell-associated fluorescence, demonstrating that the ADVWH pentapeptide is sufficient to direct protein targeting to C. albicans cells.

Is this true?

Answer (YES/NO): YES